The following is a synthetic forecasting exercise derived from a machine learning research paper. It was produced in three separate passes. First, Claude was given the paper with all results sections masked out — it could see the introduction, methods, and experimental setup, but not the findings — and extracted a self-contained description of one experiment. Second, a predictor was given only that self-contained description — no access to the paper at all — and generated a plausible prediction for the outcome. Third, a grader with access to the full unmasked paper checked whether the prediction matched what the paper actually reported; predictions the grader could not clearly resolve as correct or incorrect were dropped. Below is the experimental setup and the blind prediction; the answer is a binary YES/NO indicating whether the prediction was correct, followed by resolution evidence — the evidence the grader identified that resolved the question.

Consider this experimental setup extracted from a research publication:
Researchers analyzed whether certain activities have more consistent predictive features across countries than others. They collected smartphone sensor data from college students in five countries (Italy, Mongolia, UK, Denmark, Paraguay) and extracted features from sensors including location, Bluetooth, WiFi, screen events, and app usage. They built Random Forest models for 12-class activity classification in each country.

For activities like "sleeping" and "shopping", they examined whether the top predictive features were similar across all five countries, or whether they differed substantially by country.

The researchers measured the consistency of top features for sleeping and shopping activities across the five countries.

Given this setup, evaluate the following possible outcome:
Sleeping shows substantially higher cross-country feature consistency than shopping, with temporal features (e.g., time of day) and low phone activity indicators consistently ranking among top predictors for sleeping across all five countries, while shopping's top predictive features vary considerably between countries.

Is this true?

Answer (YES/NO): NO